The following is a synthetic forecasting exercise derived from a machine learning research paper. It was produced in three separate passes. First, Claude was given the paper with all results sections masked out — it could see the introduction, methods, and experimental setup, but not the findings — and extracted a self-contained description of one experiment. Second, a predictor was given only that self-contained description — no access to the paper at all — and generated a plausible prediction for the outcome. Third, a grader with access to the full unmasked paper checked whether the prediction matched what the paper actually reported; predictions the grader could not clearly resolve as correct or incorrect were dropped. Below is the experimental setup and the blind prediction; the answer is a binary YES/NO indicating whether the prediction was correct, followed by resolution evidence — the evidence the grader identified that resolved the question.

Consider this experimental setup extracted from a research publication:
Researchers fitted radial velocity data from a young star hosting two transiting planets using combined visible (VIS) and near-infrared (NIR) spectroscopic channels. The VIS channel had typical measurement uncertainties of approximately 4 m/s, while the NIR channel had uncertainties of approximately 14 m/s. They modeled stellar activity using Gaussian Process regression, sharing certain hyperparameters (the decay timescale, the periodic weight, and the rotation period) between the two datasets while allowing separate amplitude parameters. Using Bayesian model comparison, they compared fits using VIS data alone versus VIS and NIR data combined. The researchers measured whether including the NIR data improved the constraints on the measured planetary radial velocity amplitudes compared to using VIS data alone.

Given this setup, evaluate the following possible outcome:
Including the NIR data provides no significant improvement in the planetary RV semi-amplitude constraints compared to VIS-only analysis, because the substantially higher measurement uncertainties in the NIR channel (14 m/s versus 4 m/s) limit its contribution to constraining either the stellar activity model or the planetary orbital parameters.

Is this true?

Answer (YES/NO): NO